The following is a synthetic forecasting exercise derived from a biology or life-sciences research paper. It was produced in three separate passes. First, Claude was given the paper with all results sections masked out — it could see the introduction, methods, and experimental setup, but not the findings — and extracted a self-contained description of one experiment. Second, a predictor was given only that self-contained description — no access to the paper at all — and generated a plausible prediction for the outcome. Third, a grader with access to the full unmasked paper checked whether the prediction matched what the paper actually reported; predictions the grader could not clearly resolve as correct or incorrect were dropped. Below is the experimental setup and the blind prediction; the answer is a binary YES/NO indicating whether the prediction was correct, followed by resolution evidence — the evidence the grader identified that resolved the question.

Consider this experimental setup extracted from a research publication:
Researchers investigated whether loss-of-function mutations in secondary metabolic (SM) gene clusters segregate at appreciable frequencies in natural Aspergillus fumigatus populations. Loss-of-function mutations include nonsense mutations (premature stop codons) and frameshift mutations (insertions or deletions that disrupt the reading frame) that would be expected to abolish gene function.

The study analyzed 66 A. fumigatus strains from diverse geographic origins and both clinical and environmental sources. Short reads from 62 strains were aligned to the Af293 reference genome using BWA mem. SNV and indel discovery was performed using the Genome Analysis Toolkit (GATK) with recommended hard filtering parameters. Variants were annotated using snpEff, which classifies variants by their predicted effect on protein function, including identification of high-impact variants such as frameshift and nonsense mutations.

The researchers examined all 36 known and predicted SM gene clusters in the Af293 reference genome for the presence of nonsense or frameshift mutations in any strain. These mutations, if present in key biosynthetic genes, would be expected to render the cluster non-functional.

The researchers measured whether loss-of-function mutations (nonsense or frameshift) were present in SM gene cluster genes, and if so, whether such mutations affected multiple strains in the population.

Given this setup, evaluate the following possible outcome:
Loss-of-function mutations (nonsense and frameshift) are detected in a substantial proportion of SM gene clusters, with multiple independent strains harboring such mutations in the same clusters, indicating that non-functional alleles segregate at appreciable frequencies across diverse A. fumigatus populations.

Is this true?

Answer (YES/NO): YES